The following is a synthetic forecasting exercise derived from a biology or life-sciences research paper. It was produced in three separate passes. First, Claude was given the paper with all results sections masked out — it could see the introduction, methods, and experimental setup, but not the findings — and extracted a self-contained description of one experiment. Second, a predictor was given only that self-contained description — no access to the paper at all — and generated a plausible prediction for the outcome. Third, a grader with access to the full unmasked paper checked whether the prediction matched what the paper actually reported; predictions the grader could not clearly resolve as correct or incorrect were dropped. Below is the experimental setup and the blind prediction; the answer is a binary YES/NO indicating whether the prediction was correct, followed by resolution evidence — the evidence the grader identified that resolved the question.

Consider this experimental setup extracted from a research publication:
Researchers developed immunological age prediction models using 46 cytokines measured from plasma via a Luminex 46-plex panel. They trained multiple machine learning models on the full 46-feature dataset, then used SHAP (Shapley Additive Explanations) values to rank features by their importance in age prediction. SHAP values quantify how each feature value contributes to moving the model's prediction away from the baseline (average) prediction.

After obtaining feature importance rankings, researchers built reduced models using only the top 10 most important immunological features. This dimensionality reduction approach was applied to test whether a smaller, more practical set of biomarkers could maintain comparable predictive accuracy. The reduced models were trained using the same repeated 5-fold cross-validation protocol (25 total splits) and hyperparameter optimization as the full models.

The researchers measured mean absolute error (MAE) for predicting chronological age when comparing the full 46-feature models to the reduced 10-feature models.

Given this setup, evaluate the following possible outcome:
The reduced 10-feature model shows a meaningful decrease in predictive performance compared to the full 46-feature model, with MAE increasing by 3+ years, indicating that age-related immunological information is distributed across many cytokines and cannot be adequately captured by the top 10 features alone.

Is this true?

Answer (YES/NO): NO